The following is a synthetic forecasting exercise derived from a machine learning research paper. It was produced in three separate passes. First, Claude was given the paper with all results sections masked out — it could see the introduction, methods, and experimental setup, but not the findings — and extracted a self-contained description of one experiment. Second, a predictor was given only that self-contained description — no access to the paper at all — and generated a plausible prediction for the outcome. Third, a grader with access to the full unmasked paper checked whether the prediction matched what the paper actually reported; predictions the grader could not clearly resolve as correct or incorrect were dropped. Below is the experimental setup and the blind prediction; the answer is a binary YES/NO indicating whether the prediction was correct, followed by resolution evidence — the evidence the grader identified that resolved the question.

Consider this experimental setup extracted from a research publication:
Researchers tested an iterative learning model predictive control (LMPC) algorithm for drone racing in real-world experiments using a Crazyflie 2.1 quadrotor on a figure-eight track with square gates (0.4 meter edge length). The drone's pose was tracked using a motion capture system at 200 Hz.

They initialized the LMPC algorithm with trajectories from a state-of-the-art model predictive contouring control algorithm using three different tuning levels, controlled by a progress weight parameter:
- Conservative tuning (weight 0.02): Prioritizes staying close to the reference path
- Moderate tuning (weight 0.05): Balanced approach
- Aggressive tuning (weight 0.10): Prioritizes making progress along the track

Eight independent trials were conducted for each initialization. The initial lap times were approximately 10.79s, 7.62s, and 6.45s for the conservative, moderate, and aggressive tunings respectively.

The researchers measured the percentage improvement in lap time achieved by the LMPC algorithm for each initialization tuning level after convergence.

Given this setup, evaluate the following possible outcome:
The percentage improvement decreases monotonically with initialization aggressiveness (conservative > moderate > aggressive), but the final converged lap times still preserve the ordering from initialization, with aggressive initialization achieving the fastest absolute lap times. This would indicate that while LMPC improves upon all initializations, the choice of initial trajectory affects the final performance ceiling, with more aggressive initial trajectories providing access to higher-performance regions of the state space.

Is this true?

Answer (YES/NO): YES